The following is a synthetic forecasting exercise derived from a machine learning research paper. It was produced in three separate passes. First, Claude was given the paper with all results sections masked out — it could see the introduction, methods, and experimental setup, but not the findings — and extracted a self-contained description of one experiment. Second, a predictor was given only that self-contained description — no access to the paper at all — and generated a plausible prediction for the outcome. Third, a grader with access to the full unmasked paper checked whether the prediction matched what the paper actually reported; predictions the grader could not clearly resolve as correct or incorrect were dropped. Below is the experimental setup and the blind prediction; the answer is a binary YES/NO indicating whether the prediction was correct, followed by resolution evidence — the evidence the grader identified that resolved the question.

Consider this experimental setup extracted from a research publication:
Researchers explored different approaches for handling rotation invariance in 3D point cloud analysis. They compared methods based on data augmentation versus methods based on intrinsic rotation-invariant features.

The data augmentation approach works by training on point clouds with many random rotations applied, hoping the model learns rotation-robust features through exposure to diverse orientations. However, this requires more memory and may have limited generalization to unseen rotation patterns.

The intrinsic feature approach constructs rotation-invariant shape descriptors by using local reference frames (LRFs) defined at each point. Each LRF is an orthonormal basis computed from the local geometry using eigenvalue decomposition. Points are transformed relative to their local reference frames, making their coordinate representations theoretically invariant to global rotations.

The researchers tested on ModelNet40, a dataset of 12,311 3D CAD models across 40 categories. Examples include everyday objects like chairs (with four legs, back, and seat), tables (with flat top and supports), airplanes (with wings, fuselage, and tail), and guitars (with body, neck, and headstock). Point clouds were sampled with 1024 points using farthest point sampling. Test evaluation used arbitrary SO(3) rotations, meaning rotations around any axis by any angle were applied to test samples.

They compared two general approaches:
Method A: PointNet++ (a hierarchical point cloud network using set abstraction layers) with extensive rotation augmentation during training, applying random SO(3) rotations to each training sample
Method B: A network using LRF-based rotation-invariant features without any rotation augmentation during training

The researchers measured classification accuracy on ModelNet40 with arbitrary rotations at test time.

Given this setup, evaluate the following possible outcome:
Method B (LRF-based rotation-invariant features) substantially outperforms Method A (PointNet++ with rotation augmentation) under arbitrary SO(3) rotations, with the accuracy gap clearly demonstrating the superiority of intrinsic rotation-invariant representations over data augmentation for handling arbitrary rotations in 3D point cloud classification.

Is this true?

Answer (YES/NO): YES